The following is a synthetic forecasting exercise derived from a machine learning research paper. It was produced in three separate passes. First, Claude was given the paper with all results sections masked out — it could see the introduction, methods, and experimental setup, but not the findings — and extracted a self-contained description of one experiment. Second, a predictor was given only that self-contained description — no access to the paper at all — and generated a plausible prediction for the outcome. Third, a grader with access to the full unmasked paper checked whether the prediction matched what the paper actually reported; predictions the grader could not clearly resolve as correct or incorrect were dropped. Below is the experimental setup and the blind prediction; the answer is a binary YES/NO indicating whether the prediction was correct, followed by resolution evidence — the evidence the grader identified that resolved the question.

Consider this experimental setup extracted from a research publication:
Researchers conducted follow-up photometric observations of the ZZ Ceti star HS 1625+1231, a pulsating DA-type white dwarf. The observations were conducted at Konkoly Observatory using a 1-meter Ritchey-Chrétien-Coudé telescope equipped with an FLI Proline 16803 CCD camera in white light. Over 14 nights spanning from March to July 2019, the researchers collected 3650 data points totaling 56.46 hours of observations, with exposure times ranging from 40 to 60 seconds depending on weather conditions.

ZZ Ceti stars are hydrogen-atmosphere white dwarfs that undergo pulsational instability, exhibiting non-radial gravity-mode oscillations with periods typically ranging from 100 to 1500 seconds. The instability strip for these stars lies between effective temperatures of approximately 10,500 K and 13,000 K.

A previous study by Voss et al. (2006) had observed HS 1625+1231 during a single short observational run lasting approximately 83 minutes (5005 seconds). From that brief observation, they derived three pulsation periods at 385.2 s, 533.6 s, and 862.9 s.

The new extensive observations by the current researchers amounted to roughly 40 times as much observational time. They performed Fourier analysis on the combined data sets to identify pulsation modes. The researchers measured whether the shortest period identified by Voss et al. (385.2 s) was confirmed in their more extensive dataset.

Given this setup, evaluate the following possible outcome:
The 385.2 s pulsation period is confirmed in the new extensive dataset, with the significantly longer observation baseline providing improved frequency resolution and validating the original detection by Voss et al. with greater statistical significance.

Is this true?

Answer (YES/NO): NO